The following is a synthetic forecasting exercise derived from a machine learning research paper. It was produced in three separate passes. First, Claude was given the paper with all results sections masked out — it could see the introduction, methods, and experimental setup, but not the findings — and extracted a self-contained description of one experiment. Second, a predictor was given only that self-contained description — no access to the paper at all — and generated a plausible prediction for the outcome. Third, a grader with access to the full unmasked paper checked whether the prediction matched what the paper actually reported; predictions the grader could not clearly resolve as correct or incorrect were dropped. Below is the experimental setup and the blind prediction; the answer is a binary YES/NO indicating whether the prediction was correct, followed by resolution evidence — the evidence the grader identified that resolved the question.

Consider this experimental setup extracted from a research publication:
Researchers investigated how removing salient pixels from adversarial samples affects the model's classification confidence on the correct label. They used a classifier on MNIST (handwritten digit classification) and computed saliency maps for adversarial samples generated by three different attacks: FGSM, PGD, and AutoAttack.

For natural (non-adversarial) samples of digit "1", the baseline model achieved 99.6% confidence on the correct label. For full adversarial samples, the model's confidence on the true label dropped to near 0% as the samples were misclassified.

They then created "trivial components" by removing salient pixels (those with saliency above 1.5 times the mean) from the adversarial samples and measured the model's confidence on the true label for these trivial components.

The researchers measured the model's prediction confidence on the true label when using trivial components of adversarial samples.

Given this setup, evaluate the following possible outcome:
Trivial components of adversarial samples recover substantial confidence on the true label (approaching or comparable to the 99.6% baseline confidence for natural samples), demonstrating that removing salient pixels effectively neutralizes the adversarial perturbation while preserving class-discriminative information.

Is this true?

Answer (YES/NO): NO